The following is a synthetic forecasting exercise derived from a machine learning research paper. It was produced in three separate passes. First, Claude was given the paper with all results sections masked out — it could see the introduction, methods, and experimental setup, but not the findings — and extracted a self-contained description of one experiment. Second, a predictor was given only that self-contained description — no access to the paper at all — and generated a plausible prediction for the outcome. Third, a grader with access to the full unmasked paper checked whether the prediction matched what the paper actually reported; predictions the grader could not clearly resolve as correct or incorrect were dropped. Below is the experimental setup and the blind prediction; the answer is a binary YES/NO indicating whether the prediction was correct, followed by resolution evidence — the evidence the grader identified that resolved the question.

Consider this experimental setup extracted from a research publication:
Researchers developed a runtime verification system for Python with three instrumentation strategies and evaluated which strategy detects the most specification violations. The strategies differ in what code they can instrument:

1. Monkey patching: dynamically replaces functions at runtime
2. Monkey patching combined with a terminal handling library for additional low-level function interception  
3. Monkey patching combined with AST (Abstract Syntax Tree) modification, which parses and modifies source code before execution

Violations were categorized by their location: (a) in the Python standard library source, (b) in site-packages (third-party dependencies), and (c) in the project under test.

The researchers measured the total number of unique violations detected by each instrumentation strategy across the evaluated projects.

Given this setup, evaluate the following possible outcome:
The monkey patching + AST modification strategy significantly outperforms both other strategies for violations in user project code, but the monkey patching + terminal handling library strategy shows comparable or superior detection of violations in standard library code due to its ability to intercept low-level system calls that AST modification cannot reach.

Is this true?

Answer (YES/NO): NO